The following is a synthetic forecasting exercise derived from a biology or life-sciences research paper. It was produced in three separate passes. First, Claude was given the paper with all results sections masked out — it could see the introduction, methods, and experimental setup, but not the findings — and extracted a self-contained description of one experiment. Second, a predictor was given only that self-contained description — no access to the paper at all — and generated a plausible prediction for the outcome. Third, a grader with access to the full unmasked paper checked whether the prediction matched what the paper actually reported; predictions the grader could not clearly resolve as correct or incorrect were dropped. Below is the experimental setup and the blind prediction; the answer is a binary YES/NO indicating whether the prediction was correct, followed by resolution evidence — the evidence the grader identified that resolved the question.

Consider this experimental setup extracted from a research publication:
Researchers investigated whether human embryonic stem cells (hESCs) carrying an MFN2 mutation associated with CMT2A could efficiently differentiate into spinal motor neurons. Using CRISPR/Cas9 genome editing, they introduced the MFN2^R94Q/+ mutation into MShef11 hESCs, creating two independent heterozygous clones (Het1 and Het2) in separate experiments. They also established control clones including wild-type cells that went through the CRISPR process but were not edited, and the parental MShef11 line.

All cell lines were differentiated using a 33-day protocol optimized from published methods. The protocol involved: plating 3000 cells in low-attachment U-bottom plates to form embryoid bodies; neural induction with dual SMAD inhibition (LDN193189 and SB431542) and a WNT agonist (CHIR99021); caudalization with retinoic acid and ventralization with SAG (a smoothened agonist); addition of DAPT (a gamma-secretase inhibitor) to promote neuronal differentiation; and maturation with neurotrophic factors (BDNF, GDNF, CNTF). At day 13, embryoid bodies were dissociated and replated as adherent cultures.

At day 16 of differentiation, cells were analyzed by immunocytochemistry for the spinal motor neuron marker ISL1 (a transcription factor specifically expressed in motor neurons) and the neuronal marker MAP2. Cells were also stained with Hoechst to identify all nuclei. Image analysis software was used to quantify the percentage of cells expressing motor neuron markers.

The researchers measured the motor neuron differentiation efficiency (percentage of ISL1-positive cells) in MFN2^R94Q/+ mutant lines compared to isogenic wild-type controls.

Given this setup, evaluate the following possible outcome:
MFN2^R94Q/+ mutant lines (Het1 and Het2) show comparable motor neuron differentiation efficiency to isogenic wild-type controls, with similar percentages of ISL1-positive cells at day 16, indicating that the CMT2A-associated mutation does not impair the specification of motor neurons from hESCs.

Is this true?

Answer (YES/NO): YES